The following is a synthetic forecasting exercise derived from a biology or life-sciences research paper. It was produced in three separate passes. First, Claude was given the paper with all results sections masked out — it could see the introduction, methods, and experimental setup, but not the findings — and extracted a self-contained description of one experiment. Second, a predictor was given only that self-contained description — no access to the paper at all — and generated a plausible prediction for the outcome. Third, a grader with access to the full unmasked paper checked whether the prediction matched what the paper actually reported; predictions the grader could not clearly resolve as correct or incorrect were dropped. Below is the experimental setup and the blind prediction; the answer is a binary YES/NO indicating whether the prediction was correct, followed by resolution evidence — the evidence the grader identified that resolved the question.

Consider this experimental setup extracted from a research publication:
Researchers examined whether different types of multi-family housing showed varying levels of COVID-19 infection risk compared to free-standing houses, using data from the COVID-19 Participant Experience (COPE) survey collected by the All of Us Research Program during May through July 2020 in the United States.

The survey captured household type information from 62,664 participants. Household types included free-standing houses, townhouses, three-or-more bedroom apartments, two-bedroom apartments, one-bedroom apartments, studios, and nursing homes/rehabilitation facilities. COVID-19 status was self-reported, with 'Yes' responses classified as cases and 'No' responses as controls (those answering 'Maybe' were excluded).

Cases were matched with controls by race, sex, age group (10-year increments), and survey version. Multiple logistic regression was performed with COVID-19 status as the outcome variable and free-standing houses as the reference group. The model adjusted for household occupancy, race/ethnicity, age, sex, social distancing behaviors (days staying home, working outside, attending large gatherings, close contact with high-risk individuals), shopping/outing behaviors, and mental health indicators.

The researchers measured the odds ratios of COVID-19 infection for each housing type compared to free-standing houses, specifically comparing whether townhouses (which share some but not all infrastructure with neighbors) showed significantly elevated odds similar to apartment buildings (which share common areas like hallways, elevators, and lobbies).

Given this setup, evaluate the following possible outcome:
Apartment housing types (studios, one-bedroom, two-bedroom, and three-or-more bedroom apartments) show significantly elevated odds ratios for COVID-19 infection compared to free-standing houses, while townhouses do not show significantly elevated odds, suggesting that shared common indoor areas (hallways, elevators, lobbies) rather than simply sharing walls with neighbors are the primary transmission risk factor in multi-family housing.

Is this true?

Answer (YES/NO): NO